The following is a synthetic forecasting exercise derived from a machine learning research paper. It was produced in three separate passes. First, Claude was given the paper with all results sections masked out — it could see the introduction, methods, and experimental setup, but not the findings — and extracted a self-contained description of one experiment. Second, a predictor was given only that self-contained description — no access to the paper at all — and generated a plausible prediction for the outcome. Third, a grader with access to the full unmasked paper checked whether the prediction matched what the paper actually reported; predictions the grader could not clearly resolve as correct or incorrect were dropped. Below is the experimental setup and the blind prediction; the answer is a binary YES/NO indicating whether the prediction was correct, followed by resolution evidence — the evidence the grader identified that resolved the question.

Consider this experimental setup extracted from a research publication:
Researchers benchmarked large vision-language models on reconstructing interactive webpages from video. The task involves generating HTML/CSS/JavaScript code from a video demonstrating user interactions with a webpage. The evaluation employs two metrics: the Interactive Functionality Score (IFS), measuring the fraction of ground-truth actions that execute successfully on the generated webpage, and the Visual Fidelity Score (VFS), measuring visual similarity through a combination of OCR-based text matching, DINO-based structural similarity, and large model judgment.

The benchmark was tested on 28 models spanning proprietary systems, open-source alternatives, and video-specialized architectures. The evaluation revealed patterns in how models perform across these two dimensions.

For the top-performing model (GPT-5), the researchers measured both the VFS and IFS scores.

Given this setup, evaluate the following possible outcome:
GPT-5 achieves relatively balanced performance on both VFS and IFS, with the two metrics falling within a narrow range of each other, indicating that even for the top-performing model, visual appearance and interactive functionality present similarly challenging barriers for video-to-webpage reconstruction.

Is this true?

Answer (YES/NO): NO